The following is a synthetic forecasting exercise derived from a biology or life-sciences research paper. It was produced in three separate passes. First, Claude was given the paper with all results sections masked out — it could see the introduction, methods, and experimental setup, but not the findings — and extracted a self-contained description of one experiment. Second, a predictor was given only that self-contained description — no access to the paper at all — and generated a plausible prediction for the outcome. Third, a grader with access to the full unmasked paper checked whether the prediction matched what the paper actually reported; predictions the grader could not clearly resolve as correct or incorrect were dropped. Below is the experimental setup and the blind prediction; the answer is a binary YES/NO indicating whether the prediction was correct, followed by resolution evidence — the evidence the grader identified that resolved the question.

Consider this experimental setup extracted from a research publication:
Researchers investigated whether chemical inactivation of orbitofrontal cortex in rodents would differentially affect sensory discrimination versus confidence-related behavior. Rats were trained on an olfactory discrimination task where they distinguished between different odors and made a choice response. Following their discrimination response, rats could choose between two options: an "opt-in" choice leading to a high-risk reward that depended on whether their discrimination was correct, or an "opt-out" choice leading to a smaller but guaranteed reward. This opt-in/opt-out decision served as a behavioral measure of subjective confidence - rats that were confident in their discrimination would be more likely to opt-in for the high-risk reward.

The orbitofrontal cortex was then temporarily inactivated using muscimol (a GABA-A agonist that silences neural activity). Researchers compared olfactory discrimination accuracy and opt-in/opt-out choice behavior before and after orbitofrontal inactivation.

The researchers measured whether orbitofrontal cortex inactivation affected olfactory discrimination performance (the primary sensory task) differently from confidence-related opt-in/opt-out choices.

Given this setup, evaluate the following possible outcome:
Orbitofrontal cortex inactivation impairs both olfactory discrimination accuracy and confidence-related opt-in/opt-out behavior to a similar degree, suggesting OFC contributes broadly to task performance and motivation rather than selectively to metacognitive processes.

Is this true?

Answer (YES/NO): NO